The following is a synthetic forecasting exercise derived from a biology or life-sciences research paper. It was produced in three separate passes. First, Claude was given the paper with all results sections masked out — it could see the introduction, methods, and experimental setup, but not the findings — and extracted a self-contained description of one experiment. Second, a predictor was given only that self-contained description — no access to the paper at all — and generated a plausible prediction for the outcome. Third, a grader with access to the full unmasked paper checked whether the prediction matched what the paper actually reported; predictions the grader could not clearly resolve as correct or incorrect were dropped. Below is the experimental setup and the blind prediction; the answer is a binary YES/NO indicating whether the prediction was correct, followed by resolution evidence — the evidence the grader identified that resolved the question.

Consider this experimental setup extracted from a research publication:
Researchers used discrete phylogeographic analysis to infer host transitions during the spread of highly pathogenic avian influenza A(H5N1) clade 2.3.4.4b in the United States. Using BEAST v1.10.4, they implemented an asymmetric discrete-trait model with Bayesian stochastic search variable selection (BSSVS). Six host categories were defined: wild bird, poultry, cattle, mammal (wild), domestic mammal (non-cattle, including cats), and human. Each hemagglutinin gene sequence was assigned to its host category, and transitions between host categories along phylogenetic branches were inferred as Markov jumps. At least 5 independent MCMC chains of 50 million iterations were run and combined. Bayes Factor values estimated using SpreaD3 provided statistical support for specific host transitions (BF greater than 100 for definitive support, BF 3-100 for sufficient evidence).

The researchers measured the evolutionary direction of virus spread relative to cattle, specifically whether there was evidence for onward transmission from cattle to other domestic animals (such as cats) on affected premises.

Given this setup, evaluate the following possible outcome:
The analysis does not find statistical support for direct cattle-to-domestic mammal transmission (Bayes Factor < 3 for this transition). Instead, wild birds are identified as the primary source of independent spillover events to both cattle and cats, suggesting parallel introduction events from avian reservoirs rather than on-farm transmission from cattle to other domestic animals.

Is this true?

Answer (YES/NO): NO